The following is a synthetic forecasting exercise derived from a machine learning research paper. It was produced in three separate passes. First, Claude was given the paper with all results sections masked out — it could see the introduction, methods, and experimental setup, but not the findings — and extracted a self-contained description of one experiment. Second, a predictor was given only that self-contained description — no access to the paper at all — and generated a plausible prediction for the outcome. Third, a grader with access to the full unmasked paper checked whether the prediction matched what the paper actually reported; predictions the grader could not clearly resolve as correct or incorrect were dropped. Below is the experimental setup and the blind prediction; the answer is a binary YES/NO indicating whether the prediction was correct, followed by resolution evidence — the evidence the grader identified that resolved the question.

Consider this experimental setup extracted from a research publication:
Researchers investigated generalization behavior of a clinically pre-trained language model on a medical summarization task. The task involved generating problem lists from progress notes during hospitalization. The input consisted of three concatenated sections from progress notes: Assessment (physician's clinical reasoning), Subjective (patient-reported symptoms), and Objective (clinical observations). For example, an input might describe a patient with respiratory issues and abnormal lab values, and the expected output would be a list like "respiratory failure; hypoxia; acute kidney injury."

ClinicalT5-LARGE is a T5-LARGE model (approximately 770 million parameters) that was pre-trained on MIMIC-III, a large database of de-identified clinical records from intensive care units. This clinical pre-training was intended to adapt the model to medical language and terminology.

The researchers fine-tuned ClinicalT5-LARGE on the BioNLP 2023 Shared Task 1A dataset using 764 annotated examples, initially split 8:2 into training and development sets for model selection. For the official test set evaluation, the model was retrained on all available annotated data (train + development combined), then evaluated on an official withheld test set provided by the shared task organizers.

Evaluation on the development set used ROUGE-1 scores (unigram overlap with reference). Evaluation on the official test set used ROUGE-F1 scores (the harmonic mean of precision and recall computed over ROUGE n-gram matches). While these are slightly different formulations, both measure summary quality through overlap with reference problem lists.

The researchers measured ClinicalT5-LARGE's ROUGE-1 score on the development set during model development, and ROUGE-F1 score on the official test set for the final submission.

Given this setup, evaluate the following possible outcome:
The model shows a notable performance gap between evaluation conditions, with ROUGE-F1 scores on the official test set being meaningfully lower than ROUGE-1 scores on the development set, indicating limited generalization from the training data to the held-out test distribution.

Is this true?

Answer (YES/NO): YES